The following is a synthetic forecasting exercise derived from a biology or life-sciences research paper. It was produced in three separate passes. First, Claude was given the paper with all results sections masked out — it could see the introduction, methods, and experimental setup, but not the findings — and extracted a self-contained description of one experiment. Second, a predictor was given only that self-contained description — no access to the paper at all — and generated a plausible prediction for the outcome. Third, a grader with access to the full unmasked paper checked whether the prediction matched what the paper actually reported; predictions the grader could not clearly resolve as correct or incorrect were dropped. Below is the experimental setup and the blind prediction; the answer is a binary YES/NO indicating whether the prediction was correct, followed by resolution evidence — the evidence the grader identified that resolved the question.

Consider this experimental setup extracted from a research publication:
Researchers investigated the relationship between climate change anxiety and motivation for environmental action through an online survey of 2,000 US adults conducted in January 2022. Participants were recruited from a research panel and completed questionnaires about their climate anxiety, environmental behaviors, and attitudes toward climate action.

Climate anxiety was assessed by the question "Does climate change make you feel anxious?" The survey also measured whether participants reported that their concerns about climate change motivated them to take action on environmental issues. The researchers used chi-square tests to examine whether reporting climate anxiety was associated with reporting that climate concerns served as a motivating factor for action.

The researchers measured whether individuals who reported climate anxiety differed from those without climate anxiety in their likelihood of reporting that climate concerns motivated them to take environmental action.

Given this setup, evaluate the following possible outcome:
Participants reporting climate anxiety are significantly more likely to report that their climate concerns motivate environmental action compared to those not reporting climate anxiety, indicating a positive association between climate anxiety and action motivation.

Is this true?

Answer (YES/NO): YES